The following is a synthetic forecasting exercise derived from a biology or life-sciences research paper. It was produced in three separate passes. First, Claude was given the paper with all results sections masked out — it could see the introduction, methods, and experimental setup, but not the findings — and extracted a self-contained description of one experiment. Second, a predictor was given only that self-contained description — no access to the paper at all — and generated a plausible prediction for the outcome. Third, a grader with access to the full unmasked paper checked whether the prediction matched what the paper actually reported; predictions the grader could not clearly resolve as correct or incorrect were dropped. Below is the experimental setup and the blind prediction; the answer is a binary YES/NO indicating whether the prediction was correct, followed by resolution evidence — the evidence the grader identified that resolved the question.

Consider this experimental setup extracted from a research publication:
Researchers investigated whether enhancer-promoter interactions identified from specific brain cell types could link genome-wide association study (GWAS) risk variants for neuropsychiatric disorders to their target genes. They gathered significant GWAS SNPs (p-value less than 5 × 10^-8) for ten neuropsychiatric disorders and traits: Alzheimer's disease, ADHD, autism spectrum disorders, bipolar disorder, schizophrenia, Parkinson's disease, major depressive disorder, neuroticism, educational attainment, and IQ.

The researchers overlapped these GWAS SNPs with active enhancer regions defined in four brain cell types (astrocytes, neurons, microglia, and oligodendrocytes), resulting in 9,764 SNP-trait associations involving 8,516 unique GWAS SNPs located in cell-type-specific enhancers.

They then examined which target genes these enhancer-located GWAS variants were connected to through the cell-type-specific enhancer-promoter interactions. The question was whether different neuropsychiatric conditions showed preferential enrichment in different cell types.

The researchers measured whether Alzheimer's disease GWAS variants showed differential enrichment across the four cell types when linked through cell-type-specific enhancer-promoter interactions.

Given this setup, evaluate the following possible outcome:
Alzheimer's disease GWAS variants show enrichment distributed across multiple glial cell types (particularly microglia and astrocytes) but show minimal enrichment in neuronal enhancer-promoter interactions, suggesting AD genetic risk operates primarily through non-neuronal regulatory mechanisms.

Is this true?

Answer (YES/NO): NO